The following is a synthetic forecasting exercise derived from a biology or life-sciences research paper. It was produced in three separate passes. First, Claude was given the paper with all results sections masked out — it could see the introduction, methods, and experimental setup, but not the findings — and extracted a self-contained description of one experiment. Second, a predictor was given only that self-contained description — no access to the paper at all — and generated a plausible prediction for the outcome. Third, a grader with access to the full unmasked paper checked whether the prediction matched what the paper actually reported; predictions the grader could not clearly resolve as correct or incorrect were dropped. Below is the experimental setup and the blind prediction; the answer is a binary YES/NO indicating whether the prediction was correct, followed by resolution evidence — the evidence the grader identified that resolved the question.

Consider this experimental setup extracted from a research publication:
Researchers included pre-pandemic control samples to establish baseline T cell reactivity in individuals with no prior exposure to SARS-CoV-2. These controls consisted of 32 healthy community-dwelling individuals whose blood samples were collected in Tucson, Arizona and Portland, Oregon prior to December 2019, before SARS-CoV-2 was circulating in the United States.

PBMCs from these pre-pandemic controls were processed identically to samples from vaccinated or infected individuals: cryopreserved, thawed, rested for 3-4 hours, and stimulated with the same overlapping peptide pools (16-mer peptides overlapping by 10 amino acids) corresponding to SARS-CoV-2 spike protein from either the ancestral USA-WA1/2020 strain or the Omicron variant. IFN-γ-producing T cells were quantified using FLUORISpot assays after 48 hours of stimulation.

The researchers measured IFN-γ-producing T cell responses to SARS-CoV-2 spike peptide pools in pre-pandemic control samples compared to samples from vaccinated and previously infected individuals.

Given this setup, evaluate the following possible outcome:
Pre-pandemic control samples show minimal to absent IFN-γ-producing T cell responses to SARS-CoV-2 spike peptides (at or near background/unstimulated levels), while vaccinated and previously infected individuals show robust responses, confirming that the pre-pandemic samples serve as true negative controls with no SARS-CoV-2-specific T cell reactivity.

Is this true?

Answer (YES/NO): NO